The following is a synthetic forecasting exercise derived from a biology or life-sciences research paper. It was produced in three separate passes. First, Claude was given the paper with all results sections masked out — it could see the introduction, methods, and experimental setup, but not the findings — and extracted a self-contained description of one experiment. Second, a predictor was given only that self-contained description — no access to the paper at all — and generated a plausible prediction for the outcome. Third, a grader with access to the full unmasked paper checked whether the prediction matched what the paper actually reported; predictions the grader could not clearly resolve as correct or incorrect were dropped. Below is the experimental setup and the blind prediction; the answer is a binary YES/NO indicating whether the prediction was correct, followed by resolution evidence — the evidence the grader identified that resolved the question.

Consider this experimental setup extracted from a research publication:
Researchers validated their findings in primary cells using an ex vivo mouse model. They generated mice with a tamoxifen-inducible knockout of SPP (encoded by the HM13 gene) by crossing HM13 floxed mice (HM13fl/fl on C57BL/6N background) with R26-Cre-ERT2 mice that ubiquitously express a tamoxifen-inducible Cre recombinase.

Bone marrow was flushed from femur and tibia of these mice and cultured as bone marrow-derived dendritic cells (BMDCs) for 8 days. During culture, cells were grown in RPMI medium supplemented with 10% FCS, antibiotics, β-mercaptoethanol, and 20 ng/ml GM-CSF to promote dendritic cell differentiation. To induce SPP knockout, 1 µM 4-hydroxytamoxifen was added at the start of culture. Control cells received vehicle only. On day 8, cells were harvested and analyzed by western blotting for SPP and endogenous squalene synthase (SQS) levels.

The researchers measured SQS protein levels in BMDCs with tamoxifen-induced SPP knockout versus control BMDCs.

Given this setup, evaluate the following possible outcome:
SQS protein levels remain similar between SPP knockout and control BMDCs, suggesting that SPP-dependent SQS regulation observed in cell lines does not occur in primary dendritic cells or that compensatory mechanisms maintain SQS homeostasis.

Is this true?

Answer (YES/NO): NO